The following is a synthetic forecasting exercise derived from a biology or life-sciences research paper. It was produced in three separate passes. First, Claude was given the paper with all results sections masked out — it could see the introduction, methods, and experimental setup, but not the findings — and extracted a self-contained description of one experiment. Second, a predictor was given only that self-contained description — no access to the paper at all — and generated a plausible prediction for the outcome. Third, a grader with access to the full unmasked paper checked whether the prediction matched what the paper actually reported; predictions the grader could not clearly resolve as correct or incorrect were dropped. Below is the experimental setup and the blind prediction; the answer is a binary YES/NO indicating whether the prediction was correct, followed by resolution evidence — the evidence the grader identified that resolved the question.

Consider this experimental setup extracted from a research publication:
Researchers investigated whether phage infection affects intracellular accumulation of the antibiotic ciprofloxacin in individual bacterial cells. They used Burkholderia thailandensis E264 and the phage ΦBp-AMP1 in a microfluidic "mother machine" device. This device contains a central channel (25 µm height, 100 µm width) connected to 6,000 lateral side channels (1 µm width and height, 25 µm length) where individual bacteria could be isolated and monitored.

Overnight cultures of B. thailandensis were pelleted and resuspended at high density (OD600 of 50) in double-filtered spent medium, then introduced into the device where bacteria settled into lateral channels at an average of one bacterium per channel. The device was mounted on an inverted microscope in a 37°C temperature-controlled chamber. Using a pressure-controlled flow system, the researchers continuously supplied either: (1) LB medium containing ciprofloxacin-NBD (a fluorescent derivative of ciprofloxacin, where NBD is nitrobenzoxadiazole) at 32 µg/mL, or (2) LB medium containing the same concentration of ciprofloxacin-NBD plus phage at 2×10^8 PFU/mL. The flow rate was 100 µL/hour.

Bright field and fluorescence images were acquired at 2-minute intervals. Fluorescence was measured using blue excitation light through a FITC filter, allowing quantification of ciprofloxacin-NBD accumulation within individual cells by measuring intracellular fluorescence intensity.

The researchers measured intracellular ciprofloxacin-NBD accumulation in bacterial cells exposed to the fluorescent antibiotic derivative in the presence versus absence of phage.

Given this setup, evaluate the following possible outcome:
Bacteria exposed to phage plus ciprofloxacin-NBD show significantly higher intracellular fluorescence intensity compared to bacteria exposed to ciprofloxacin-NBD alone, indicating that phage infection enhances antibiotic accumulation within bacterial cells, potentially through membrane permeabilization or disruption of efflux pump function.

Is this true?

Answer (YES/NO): YES